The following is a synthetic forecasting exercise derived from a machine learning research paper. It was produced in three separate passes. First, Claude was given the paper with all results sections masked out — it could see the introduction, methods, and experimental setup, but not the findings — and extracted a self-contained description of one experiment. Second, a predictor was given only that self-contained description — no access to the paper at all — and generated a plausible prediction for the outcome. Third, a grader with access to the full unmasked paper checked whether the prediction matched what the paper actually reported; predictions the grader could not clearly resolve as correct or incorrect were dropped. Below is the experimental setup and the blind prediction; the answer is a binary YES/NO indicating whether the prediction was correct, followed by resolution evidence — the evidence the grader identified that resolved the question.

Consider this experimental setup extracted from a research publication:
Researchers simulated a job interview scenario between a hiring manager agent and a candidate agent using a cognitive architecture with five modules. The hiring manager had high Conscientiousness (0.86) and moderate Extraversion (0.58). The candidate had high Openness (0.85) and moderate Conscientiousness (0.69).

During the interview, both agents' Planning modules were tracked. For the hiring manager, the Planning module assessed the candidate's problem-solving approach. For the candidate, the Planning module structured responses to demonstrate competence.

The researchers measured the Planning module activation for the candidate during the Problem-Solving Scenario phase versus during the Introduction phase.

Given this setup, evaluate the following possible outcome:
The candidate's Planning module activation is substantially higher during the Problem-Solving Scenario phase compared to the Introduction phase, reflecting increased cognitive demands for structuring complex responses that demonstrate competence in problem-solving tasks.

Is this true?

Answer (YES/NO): YES